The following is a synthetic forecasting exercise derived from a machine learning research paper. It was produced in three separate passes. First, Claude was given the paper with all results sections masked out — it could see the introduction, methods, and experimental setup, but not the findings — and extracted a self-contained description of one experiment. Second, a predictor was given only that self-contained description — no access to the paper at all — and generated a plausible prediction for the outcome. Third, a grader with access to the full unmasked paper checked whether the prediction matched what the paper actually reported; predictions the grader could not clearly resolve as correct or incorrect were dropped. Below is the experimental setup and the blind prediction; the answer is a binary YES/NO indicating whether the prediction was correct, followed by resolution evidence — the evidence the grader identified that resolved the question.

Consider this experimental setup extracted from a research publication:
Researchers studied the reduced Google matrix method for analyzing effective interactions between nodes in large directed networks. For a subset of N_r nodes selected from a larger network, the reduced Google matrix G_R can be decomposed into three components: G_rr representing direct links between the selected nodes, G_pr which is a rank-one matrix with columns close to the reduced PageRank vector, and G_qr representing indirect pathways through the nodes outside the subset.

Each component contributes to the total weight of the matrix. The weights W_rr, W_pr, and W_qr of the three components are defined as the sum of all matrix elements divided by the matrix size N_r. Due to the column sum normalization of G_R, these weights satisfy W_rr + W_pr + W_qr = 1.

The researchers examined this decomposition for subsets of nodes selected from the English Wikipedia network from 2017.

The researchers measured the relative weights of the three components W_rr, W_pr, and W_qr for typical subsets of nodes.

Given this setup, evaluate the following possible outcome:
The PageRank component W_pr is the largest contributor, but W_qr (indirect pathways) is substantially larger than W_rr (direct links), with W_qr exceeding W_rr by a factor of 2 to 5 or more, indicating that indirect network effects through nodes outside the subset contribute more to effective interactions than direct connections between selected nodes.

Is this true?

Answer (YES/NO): NO